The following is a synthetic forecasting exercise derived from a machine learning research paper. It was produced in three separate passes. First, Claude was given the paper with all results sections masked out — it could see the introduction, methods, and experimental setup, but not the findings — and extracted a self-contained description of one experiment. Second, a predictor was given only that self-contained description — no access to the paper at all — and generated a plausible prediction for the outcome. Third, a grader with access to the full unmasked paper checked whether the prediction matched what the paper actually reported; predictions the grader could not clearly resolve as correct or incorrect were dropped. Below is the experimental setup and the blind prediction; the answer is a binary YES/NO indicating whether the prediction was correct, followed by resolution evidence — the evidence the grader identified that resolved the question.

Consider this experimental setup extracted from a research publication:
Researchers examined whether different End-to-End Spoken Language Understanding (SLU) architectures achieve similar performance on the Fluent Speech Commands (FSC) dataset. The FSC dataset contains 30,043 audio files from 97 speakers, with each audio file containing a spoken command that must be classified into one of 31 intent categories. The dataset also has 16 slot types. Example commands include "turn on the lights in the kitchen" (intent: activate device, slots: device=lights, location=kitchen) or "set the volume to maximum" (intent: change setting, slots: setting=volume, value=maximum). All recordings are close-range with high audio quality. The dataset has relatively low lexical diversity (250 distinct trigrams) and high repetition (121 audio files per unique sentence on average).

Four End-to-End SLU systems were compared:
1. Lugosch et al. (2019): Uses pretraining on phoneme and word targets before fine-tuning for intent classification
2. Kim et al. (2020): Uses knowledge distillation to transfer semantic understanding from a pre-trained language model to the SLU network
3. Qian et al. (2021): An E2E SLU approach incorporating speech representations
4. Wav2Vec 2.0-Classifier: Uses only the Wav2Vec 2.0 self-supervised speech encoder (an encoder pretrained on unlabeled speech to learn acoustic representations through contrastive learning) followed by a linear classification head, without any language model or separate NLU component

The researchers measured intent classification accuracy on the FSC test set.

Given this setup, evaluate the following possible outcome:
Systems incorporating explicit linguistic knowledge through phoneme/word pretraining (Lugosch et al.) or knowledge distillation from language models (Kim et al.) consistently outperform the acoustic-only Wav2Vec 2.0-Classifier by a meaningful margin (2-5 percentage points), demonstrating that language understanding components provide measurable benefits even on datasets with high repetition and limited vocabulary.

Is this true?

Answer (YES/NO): NO